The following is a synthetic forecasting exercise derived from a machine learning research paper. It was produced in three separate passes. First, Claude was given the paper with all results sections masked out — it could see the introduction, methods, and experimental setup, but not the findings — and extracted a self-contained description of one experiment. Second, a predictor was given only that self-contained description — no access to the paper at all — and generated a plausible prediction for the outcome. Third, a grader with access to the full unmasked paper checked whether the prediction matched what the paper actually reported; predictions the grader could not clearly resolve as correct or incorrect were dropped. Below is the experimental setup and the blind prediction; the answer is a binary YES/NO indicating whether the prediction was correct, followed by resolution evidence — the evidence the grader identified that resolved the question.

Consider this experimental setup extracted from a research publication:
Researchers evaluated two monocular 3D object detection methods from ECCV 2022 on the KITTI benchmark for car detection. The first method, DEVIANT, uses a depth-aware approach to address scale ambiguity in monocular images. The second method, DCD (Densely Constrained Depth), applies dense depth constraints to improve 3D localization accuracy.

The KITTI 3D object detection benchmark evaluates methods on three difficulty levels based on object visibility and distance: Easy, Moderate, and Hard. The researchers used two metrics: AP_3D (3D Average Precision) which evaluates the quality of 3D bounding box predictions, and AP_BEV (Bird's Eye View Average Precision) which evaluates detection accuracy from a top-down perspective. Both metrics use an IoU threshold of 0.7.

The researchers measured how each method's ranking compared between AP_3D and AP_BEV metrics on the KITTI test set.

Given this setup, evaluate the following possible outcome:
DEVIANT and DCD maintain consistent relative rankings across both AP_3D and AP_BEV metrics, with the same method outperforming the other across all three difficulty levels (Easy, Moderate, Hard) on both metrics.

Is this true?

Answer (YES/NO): YES